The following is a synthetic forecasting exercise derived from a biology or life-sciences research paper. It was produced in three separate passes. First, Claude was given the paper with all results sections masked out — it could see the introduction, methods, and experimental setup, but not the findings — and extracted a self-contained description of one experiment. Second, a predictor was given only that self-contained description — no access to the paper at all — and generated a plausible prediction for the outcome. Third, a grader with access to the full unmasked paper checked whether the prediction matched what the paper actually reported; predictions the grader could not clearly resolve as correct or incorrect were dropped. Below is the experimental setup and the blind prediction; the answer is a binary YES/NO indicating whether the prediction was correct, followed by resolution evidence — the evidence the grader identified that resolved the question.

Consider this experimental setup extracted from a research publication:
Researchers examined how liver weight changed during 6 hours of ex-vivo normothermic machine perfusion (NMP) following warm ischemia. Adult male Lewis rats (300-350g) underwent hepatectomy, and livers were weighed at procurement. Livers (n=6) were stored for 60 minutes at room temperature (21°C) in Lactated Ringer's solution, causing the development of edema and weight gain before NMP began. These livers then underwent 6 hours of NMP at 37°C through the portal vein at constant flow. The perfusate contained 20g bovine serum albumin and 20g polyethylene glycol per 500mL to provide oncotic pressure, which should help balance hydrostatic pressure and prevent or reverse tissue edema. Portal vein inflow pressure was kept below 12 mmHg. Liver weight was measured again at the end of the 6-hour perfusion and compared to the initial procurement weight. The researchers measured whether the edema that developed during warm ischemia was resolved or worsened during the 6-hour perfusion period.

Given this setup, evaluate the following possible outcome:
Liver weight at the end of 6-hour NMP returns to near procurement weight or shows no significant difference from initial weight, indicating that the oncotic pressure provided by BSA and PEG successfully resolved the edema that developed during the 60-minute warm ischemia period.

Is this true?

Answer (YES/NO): YES